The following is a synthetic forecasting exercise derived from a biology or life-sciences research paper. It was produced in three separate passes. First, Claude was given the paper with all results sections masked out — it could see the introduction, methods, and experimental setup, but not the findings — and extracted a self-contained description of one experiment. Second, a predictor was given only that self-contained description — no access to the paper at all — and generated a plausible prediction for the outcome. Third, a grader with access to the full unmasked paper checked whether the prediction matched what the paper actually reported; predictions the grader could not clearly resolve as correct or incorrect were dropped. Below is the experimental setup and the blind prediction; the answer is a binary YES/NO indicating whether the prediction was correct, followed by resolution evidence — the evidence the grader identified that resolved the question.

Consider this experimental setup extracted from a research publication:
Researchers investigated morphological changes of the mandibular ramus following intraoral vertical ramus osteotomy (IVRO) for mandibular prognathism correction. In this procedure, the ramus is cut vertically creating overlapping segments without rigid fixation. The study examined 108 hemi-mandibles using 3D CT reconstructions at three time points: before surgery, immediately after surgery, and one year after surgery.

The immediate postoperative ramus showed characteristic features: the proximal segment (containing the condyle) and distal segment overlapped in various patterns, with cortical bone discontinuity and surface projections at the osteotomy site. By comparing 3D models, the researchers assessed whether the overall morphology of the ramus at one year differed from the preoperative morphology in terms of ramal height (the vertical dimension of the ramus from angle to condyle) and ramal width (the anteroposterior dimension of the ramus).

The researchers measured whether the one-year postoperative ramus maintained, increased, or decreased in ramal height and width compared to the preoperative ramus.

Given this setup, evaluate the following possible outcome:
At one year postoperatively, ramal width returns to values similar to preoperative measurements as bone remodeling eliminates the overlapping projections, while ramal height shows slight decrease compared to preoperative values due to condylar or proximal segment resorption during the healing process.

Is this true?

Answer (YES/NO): NO